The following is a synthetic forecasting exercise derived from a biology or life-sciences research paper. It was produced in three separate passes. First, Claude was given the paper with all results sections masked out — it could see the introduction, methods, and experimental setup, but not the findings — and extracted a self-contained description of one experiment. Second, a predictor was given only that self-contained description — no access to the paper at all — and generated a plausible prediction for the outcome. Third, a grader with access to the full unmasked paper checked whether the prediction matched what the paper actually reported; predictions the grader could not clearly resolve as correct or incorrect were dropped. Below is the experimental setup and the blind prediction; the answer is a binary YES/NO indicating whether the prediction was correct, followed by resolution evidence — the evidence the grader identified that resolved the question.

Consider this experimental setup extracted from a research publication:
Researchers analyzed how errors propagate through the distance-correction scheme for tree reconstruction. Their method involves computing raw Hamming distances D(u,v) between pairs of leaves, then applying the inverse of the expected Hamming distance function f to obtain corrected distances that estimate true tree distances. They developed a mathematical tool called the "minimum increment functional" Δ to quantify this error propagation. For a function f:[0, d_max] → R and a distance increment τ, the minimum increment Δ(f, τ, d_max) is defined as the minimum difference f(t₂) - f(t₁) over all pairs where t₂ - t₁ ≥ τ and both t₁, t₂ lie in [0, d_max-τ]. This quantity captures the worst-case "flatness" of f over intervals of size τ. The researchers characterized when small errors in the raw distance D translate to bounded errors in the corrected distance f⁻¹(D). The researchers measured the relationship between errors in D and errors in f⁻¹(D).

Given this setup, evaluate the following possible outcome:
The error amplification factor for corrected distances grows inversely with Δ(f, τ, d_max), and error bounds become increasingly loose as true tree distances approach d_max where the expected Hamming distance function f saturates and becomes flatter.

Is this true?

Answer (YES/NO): NO